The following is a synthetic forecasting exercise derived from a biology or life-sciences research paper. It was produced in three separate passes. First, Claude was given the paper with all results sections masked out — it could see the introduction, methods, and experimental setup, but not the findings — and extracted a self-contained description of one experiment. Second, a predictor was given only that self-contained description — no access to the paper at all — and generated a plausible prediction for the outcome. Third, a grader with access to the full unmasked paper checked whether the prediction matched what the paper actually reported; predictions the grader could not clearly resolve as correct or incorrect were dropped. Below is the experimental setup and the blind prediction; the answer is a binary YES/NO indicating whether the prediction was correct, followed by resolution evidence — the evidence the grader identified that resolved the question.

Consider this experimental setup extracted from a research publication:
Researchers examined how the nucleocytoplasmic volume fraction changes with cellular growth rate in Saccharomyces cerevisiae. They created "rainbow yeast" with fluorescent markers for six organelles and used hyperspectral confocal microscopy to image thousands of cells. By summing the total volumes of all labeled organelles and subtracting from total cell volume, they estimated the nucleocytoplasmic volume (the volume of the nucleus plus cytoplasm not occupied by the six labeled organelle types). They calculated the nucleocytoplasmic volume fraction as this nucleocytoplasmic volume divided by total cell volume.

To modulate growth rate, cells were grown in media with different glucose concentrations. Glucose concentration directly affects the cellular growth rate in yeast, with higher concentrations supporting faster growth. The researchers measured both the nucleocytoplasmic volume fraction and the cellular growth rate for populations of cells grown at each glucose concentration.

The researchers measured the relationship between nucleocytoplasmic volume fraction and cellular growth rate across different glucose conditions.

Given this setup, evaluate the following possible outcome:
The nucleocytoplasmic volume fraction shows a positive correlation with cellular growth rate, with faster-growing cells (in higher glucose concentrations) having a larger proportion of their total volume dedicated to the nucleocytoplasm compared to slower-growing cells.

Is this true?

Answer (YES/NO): YES